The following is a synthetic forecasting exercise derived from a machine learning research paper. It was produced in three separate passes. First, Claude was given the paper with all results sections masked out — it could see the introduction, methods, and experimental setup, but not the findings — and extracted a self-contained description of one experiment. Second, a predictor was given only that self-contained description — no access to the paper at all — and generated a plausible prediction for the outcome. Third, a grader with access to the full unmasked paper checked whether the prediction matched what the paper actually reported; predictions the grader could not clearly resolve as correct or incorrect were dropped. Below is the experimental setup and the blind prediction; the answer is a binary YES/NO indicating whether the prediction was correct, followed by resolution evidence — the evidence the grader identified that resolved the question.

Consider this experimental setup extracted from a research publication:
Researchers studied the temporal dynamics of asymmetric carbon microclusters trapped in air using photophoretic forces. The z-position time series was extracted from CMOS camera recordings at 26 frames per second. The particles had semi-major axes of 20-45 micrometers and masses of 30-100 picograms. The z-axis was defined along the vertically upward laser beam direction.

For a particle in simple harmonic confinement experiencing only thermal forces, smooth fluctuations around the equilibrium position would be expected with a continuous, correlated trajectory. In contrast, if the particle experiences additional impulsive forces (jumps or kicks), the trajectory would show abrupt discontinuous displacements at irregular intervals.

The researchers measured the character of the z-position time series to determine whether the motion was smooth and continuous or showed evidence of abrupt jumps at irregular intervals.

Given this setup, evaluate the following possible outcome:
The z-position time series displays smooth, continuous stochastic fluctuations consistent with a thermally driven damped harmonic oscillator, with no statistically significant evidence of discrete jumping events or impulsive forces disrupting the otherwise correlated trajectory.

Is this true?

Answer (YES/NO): NO